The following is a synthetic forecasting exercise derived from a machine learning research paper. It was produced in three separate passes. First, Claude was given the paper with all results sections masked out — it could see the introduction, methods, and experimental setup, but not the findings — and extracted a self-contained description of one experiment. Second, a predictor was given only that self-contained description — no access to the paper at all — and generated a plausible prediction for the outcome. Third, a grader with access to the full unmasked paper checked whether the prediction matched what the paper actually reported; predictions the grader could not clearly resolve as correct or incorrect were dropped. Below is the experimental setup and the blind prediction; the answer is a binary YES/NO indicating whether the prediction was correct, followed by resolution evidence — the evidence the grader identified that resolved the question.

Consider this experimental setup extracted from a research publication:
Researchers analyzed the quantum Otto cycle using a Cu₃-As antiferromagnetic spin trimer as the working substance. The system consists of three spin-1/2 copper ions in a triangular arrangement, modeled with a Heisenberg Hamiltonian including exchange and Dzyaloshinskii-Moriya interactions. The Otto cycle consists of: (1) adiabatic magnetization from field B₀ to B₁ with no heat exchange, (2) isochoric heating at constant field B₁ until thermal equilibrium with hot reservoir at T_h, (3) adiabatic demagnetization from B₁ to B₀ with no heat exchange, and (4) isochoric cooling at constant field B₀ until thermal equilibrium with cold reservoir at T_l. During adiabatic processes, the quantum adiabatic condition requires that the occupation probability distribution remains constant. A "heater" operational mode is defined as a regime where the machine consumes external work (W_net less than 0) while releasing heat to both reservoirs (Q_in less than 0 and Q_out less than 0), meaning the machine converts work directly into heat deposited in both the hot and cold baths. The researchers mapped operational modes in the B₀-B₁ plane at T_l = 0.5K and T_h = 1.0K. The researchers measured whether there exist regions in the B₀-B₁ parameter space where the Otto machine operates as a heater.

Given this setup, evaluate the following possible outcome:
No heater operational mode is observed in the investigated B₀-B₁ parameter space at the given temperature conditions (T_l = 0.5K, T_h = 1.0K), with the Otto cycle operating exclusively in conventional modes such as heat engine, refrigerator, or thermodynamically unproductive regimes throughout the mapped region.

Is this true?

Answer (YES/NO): NO